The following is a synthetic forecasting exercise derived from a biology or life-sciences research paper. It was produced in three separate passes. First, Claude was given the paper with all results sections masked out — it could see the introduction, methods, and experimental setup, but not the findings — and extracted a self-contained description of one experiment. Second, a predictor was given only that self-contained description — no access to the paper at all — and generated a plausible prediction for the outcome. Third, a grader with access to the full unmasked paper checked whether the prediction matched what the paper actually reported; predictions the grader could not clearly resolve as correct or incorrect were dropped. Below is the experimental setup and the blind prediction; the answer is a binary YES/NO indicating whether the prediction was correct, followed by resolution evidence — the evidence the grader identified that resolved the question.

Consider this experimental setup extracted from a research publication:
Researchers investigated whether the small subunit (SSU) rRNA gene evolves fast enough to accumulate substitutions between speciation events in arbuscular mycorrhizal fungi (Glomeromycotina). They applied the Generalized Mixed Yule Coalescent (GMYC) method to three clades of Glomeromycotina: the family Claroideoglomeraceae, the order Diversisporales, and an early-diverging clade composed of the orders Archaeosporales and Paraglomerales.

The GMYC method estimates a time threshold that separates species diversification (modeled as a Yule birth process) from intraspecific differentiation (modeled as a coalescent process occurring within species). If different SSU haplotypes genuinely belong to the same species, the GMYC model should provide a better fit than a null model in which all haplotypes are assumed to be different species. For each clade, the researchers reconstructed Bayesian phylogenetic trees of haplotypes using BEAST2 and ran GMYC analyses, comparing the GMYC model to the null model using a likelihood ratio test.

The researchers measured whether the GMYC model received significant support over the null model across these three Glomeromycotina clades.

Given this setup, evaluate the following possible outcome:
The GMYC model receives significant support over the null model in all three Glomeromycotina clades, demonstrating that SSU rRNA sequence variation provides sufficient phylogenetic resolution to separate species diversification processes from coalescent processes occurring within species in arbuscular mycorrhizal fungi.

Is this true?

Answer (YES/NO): YES